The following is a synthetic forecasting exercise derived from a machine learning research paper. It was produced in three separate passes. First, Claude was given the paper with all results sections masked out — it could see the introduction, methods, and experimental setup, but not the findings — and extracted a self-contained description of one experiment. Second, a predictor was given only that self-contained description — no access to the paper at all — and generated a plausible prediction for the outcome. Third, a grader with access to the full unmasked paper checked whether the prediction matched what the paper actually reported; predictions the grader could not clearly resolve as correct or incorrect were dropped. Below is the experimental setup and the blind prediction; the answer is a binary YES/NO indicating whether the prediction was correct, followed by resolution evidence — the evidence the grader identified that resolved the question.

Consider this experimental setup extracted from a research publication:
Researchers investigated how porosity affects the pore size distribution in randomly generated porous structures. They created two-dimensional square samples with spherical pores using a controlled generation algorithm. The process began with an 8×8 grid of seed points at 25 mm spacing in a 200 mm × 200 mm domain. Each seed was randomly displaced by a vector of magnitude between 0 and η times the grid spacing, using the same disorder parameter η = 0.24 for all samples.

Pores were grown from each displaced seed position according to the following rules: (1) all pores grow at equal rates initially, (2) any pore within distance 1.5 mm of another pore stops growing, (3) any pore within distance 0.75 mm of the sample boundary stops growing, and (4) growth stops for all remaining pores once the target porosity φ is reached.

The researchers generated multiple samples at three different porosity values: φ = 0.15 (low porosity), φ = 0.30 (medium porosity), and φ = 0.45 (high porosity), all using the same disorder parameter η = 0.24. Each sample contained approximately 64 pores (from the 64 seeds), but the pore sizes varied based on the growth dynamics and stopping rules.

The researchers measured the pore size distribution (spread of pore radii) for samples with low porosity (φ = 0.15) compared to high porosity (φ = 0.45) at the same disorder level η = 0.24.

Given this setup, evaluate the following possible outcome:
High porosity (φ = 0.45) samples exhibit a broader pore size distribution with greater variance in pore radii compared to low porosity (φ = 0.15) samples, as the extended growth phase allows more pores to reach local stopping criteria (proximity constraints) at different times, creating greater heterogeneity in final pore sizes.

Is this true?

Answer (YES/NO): YES